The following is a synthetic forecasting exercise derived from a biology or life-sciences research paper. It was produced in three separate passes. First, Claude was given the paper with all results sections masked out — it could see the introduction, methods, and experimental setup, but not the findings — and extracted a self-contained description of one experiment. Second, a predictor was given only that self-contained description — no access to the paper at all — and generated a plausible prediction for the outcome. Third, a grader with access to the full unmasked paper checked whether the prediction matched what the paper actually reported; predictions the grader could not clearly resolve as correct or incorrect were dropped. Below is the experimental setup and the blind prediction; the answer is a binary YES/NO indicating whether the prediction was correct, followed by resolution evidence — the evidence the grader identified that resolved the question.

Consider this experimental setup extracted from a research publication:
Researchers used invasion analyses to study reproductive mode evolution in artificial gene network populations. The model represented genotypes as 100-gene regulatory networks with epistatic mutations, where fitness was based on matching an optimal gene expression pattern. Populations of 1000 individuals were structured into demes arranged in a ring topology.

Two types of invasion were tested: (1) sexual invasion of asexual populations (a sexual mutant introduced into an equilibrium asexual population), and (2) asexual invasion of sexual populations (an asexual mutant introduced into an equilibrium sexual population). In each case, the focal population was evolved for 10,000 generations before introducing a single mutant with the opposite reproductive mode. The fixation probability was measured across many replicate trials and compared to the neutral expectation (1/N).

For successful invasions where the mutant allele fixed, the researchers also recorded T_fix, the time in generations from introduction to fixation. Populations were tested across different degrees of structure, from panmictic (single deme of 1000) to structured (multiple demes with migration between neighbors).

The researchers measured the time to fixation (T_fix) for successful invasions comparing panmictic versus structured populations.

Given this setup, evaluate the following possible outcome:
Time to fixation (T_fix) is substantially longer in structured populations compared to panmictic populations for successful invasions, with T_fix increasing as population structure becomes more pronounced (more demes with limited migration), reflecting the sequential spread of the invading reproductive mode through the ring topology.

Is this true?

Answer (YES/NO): YES